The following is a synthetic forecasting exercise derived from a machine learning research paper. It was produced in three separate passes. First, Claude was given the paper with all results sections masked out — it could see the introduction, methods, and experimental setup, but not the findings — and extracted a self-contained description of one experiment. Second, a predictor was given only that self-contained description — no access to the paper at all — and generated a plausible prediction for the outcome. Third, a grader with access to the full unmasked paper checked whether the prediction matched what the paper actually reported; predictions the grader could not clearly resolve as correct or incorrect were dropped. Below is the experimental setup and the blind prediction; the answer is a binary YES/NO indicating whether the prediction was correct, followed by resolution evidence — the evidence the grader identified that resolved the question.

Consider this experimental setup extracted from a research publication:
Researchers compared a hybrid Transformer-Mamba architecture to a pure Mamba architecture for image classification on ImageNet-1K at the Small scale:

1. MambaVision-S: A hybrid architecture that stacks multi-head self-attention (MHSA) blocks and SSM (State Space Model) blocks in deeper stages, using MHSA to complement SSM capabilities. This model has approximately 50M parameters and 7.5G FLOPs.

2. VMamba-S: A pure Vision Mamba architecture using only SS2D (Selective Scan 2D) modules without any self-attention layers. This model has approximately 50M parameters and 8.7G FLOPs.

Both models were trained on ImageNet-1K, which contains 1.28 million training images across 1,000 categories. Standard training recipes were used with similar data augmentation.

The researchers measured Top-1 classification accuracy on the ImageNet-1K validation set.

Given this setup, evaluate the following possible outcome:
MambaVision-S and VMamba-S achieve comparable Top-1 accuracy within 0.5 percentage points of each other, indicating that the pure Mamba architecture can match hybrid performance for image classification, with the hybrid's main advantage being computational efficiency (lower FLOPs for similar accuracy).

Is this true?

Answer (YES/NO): YES